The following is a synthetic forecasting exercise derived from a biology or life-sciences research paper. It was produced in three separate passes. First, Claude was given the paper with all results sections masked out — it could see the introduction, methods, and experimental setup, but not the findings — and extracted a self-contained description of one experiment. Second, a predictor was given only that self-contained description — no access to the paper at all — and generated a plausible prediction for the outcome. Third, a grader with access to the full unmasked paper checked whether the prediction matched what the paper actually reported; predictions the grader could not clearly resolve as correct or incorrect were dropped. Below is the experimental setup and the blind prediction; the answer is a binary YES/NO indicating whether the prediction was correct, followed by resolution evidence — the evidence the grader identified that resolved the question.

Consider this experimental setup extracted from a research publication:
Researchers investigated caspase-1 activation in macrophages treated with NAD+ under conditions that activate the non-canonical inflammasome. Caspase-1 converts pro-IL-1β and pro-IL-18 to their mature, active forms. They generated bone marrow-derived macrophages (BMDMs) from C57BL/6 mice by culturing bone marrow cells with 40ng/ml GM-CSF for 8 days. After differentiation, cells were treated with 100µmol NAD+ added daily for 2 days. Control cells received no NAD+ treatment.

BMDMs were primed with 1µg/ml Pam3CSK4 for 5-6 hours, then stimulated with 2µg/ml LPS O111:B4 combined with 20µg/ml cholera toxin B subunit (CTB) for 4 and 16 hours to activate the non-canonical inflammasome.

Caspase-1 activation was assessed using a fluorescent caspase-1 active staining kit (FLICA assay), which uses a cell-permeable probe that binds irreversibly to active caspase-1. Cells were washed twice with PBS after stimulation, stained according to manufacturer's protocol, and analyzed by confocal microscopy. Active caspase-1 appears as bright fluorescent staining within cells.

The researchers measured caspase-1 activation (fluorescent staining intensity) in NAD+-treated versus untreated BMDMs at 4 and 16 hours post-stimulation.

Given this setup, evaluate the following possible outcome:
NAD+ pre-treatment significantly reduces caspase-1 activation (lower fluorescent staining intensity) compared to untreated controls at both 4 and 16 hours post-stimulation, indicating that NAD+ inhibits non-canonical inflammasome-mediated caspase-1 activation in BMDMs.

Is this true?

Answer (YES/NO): NO